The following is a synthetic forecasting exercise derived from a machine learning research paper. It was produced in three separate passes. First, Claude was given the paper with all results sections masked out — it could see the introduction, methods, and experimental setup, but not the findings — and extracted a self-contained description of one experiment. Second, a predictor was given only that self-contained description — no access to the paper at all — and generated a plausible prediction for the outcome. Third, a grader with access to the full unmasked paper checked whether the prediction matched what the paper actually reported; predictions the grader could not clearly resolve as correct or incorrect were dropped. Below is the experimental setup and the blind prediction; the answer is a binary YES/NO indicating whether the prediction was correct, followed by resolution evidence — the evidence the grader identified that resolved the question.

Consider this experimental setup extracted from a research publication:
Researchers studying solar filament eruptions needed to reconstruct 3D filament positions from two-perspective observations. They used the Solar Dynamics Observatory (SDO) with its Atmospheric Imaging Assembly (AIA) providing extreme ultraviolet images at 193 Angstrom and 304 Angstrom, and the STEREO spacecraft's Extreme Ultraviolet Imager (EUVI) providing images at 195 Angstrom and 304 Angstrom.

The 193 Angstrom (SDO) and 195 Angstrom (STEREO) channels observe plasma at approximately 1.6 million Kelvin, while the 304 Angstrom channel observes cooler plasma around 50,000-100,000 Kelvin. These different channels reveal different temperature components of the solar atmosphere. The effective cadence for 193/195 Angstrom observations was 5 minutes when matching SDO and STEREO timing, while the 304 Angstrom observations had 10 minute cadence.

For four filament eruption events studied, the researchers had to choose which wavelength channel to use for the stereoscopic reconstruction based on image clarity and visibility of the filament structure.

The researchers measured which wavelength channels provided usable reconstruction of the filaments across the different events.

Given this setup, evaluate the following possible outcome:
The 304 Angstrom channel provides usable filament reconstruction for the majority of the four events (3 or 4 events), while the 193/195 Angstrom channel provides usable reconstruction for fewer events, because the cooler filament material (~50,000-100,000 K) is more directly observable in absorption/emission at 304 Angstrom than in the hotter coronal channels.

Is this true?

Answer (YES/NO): NO